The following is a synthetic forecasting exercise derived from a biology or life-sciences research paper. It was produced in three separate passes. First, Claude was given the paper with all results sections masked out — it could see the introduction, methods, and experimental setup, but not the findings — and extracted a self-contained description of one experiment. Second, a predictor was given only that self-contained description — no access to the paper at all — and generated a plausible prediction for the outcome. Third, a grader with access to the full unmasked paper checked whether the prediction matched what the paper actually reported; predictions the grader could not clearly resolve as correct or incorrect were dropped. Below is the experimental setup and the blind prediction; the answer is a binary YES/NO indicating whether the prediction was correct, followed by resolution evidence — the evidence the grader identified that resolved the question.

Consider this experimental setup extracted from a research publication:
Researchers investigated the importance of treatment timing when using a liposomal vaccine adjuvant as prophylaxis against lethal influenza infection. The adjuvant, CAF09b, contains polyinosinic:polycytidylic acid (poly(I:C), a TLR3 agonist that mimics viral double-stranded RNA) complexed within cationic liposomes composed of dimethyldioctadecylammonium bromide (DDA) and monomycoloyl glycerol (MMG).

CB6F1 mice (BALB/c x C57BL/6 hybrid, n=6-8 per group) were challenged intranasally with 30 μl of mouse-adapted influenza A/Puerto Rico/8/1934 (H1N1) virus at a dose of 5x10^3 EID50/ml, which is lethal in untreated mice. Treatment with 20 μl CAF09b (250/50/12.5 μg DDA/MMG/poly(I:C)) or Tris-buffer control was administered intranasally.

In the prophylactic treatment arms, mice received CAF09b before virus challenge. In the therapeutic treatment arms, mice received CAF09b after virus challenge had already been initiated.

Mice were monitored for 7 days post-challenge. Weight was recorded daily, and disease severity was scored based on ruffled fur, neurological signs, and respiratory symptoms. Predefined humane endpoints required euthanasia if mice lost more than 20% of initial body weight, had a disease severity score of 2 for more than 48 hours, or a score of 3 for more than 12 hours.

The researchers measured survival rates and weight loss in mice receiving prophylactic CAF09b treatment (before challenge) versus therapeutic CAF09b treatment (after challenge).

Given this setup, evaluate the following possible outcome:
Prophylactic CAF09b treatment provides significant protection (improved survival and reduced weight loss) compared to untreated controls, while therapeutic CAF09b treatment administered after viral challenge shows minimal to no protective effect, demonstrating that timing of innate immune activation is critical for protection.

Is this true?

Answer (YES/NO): YES